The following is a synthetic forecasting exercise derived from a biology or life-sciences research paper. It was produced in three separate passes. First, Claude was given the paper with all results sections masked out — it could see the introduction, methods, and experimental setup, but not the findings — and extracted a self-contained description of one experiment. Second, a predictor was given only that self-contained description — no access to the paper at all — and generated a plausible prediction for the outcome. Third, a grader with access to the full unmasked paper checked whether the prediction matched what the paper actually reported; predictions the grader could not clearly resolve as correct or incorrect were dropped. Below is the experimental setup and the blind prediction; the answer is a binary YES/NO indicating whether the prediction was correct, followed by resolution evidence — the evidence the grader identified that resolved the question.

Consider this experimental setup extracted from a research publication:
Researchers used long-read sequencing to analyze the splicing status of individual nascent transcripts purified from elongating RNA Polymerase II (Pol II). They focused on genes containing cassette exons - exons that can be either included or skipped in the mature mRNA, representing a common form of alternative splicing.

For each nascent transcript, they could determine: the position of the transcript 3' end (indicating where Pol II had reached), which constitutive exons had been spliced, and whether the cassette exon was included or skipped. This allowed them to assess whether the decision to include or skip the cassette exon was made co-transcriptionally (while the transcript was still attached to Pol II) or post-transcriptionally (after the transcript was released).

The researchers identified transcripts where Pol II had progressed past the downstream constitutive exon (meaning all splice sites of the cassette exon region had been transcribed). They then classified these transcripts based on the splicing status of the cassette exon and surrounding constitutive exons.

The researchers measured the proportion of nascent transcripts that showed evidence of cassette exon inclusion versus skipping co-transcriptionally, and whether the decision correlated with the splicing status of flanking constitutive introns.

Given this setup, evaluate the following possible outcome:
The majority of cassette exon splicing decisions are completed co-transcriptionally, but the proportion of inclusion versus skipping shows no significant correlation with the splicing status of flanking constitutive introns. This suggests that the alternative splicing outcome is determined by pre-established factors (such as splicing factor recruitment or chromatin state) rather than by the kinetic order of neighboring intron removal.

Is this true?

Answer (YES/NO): YES